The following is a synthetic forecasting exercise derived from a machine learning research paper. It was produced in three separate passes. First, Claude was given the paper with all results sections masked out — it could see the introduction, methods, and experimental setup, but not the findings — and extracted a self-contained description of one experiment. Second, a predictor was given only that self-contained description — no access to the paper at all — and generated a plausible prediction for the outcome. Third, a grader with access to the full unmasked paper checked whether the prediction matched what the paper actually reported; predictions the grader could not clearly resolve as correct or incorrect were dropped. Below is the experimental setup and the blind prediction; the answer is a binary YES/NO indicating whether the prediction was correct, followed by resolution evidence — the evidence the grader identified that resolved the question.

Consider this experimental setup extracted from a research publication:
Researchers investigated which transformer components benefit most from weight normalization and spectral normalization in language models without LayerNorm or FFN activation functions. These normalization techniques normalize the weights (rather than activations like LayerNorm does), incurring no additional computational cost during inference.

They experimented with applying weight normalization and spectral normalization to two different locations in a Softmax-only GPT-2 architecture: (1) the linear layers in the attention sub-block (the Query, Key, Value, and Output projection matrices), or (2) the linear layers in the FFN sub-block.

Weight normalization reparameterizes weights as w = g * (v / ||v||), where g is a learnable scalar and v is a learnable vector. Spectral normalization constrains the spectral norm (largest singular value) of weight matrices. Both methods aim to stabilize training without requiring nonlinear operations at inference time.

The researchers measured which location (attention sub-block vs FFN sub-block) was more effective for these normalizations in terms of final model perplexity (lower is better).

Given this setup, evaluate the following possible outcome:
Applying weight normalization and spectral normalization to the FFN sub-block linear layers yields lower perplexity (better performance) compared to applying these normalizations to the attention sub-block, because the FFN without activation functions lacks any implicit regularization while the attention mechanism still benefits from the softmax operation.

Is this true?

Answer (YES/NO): YES